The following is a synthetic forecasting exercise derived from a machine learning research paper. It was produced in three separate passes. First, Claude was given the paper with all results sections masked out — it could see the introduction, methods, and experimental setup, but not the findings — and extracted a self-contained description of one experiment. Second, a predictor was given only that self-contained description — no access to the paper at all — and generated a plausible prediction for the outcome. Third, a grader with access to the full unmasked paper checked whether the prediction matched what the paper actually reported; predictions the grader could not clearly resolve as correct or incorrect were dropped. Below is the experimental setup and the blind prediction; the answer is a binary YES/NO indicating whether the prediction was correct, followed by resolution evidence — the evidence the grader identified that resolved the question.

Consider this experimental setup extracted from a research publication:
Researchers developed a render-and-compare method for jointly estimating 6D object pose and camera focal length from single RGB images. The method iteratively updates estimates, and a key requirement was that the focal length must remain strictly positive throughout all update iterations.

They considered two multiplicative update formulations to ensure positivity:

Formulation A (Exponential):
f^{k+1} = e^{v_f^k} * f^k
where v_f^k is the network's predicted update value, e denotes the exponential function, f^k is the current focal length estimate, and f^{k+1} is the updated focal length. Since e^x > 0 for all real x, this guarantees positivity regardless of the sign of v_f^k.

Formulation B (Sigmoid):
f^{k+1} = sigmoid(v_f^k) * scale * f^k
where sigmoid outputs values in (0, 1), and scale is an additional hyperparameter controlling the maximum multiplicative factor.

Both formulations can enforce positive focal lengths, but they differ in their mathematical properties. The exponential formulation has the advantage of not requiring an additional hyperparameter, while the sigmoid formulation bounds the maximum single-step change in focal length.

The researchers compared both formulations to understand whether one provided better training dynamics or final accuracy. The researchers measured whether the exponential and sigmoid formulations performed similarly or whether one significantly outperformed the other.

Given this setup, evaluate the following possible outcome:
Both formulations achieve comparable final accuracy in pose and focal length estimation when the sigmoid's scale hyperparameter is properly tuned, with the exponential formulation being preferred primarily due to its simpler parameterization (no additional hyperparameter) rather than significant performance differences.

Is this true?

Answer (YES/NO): YES